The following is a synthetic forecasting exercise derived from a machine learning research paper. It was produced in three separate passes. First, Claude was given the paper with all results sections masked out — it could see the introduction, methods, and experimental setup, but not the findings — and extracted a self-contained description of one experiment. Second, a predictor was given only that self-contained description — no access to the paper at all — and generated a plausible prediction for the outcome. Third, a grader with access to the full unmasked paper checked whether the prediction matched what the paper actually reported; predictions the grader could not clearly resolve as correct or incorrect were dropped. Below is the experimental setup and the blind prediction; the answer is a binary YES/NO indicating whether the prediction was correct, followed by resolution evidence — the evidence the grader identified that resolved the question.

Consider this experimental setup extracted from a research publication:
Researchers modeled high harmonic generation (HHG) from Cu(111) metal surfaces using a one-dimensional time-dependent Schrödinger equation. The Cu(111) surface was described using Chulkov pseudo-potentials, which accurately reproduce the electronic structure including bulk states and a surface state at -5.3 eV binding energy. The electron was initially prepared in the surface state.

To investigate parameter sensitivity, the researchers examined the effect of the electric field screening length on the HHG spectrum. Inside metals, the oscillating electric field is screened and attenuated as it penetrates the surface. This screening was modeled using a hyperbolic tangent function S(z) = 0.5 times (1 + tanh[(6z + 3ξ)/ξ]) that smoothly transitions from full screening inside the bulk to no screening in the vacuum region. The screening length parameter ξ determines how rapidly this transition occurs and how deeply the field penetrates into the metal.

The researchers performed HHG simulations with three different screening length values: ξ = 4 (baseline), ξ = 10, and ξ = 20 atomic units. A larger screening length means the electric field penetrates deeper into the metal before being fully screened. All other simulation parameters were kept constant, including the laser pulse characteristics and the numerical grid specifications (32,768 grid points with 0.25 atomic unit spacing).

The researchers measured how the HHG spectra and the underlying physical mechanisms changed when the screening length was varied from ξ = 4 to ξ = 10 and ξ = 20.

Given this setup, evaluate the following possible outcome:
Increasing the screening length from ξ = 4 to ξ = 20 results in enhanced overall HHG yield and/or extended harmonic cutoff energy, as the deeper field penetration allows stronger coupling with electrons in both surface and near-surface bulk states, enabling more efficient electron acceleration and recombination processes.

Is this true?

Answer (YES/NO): NO